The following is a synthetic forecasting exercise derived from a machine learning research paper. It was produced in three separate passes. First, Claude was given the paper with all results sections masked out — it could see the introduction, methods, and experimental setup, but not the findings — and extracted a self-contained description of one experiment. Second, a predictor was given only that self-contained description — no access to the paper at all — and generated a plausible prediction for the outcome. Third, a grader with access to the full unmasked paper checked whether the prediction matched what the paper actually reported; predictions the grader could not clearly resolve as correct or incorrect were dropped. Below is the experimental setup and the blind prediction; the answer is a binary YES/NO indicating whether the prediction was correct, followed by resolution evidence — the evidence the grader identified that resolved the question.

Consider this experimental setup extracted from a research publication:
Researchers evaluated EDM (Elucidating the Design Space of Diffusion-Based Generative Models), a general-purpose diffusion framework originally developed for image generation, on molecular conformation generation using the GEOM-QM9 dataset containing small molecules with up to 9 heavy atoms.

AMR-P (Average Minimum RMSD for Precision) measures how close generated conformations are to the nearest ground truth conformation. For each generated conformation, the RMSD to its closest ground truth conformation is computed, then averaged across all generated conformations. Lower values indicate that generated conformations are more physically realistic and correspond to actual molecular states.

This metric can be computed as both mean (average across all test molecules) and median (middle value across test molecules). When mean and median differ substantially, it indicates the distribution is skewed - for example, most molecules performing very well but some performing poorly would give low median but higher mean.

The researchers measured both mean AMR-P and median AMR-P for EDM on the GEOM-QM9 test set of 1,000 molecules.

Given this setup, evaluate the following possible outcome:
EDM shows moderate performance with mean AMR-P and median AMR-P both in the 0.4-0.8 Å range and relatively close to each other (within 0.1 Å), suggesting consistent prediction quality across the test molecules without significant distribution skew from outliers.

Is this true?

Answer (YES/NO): NO